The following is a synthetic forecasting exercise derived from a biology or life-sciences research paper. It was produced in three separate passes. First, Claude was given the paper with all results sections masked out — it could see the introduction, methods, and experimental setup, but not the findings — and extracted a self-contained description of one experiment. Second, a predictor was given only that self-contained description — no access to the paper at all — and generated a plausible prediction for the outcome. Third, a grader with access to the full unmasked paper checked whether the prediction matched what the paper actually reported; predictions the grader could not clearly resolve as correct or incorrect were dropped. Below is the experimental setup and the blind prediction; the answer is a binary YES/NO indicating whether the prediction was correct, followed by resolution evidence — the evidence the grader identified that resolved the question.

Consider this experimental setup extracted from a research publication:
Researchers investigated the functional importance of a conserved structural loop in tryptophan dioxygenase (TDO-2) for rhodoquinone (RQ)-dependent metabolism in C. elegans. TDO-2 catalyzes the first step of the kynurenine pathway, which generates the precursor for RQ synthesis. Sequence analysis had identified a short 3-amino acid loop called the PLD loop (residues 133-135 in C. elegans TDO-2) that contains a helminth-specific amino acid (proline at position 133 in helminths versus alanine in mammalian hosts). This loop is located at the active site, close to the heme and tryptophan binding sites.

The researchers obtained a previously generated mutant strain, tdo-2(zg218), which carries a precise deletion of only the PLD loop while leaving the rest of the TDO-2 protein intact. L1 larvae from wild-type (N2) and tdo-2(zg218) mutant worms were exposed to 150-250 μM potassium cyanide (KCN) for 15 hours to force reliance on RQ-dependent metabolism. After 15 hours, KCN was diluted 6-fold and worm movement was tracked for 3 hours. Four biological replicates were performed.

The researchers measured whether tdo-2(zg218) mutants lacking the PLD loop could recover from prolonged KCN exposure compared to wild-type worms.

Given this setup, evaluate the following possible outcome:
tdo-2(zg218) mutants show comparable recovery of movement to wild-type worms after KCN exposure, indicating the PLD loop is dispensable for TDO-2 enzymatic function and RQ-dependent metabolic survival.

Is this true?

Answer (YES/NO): NO